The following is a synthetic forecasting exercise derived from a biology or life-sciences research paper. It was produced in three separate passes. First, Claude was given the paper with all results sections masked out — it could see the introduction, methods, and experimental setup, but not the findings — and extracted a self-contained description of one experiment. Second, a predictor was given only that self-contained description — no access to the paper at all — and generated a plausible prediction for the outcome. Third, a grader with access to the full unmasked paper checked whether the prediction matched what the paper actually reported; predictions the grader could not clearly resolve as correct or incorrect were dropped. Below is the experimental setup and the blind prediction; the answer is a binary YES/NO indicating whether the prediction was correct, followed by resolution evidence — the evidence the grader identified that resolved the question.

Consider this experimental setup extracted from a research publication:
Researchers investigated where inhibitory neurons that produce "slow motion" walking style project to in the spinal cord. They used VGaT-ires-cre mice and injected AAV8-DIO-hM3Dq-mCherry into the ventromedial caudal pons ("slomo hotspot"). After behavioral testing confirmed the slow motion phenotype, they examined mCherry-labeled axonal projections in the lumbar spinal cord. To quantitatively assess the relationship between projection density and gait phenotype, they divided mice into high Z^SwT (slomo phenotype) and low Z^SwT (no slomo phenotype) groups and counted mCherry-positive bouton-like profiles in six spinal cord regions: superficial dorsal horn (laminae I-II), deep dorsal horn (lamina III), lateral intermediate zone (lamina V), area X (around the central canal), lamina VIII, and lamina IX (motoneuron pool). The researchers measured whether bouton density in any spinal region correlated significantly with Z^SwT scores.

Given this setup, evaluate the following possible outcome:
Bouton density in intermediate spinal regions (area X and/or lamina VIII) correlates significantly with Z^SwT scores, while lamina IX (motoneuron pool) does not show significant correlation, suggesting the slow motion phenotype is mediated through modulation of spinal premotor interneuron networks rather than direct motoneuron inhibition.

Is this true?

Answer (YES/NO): NO